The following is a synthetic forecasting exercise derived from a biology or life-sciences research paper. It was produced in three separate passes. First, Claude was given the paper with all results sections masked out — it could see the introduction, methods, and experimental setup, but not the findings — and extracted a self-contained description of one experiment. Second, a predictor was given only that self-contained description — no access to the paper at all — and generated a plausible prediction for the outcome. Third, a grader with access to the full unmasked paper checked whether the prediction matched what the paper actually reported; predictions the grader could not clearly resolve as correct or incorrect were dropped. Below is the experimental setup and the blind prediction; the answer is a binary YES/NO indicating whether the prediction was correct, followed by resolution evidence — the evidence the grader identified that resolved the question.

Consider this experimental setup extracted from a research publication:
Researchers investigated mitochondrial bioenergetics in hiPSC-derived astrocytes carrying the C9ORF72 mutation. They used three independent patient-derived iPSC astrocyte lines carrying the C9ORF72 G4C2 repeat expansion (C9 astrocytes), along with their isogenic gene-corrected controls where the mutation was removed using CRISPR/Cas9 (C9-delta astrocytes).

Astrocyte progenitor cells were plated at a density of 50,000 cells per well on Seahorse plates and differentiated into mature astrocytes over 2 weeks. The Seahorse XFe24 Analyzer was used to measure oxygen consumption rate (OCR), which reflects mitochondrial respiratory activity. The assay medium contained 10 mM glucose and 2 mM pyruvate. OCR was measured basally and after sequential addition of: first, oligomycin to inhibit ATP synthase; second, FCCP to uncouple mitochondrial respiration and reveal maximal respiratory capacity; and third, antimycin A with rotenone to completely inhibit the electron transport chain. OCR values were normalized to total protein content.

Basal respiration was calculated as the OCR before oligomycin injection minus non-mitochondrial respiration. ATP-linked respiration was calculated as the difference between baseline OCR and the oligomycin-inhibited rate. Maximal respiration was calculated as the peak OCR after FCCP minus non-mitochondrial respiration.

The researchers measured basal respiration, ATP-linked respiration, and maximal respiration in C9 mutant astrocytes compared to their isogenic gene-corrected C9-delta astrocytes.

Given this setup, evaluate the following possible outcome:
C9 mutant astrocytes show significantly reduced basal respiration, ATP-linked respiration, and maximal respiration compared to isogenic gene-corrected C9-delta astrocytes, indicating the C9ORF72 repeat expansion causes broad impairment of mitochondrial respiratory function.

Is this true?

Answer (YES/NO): YES